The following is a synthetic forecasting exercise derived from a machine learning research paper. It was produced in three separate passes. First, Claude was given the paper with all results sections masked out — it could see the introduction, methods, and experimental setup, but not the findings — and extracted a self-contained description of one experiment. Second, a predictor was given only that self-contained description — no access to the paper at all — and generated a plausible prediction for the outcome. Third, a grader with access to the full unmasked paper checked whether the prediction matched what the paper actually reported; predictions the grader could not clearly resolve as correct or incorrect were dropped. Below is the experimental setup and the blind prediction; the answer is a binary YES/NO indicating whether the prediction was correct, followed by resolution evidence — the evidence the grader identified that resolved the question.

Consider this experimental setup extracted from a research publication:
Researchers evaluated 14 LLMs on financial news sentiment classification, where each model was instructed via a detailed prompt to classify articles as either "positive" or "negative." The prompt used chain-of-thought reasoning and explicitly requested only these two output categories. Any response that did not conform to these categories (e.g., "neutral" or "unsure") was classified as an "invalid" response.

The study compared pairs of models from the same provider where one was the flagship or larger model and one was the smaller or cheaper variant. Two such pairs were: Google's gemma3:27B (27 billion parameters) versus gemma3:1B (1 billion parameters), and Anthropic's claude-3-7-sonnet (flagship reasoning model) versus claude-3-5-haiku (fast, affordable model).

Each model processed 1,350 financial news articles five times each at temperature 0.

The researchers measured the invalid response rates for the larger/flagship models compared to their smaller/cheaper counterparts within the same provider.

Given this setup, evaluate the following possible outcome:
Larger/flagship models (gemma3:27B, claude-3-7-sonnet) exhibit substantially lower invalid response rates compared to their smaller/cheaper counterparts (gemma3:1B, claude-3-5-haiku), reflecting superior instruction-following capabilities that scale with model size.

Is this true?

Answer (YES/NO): YES